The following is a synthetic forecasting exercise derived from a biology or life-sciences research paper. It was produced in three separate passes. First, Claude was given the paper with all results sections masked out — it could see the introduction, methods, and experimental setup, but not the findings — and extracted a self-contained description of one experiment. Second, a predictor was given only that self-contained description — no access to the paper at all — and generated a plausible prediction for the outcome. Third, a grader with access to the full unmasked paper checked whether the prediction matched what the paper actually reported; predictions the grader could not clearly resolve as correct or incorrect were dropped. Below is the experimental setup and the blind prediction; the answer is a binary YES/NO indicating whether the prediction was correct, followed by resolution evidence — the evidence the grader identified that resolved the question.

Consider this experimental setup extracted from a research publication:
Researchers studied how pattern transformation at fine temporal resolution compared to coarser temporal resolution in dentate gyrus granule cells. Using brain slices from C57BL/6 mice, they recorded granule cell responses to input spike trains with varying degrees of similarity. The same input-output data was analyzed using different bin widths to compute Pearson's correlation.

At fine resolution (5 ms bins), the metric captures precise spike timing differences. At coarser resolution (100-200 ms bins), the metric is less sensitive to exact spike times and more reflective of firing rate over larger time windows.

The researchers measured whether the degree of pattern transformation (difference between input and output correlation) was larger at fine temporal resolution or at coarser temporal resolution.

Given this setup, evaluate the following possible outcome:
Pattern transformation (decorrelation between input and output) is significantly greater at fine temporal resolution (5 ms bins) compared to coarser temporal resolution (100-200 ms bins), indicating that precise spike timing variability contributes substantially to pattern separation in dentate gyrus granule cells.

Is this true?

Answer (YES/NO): YES